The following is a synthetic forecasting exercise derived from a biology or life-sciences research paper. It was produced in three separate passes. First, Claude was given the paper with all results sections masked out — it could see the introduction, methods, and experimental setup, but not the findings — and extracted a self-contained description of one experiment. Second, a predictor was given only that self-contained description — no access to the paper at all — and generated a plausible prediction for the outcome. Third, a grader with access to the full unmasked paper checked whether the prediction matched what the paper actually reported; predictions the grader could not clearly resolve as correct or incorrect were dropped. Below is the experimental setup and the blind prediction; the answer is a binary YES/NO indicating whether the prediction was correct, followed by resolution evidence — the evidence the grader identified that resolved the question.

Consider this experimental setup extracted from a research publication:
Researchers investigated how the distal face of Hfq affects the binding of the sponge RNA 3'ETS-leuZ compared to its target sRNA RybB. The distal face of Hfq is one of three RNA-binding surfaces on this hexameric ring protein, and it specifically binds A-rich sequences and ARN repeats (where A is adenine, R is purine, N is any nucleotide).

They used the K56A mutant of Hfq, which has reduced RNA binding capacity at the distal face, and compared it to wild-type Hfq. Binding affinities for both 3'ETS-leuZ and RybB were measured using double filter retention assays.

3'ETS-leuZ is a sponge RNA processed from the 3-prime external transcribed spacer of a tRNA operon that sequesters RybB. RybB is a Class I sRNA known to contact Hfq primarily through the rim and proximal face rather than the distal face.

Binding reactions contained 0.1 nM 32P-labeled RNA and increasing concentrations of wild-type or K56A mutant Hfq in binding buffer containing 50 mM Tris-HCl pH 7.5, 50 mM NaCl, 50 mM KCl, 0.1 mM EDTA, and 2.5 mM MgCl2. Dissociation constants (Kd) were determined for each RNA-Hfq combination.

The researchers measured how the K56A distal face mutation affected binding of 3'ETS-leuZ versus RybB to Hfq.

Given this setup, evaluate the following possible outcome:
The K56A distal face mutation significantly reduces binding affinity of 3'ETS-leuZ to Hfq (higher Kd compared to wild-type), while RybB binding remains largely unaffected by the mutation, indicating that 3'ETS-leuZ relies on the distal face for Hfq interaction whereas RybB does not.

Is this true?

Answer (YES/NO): NO